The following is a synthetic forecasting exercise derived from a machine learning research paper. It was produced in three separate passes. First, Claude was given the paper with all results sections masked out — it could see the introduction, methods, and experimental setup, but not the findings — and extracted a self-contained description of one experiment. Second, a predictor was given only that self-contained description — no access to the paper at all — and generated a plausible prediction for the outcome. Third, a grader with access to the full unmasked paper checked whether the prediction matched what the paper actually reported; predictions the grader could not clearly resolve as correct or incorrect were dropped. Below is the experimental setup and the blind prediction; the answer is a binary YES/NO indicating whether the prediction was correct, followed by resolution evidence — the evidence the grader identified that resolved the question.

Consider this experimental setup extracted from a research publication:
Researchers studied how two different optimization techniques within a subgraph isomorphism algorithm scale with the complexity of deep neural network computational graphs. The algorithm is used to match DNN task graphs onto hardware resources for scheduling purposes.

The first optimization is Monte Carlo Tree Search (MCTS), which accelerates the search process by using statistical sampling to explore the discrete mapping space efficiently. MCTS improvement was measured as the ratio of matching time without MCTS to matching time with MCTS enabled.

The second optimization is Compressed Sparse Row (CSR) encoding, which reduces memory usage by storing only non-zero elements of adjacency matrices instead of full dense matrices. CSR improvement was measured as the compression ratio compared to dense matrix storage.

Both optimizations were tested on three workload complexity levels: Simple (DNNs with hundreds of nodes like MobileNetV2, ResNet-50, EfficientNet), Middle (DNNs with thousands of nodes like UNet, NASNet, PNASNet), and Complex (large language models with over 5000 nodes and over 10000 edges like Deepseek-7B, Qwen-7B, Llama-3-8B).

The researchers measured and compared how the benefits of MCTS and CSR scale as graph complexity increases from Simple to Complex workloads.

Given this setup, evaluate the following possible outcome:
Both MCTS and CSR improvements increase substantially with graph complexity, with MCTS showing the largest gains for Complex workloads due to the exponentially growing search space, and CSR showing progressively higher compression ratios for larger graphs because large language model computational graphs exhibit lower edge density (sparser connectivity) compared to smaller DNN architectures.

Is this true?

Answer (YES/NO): YES